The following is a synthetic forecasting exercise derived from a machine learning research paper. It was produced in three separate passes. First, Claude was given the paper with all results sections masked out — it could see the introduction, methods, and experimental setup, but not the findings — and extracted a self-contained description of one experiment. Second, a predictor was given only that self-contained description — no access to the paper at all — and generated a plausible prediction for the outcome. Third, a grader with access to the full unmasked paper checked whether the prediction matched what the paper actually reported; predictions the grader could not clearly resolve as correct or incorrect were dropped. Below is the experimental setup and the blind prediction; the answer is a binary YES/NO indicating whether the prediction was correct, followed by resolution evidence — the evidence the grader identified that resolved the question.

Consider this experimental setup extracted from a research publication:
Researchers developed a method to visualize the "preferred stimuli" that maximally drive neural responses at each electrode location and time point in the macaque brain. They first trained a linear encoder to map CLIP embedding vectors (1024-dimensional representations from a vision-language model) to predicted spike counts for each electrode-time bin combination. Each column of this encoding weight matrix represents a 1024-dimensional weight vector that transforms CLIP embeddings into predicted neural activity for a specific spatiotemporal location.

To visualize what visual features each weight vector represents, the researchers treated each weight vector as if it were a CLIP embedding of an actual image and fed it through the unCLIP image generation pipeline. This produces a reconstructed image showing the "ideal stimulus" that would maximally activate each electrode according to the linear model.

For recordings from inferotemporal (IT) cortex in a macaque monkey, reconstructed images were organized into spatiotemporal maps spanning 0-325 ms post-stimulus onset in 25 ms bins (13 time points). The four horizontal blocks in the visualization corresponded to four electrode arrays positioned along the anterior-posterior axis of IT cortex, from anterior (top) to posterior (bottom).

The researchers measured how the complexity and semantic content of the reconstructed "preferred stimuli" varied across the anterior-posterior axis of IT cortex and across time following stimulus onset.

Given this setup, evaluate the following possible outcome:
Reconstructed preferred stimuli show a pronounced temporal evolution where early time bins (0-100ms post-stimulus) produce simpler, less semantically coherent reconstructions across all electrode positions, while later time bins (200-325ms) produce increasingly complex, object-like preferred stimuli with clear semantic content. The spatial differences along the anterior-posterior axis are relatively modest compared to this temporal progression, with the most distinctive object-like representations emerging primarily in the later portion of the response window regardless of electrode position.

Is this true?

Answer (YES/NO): NO